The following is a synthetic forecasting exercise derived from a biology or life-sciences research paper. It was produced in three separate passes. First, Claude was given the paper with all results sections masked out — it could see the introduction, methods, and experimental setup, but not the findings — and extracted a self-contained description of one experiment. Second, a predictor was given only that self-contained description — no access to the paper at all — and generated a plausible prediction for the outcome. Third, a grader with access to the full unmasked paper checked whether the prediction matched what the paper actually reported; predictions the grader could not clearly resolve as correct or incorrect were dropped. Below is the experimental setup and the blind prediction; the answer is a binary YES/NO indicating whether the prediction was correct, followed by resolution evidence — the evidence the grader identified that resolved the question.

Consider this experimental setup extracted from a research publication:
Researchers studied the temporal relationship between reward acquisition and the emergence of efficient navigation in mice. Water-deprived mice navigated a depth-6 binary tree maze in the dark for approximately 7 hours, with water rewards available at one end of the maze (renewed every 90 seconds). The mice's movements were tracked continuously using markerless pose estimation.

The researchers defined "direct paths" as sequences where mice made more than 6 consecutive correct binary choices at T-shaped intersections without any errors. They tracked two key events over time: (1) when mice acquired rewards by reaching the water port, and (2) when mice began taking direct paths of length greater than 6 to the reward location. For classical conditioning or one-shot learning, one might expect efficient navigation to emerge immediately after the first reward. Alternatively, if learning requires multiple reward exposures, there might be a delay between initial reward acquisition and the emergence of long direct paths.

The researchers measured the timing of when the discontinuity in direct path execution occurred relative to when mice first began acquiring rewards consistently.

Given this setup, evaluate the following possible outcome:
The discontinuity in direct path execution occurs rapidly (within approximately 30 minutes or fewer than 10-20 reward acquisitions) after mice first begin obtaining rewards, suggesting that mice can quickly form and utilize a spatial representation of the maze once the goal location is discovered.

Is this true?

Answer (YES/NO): NO